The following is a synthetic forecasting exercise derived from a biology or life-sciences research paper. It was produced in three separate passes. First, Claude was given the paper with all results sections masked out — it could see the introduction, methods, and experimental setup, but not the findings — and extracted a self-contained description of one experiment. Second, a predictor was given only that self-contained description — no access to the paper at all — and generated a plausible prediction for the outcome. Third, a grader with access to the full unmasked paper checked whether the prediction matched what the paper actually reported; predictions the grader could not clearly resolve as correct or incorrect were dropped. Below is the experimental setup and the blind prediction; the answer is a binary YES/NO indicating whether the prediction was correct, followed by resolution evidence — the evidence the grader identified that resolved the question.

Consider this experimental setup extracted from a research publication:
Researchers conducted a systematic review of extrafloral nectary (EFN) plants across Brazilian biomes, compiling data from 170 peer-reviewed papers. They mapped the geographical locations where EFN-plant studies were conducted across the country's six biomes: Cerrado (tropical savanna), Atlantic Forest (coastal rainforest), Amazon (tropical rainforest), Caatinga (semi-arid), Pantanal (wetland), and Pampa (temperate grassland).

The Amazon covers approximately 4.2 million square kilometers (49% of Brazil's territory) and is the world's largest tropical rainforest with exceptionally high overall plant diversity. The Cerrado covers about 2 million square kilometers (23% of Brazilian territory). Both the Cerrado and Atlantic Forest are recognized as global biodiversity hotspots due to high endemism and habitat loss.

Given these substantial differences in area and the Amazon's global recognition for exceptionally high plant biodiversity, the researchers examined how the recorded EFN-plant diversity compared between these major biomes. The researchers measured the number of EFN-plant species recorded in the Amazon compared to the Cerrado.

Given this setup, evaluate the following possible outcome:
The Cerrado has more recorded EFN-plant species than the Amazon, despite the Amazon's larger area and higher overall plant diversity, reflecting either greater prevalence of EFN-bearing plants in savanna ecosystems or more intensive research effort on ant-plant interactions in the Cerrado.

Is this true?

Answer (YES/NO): YES